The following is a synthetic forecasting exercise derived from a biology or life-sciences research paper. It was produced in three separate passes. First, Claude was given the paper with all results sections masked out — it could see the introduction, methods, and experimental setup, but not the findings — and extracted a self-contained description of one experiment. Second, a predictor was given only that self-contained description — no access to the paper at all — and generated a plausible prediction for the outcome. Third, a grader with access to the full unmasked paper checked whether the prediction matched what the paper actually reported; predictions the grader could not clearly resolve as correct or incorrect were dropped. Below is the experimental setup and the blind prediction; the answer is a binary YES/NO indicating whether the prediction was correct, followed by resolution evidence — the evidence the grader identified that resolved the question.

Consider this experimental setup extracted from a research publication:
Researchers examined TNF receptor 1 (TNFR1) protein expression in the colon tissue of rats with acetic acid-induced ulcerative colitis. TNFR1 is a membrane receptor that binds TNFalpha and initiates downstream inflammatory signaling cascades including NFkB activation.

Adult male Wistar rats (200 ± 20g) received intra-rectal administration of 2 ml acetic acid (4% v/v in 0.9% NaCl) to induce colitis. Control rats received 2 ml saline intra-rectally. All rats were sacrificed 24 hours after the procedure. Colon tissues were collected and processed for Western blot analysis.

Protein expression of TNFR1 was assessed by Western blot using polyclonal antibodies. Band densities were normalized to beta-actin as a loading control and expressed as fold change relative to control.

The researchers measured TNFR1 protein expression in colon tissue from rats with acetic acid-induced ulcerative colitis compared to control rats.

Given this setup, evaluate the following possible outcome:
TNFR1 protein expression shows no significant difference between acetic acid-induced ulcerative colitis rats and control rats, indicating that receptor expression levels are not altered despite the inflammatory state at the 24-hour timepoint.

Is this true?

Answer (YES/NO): NO